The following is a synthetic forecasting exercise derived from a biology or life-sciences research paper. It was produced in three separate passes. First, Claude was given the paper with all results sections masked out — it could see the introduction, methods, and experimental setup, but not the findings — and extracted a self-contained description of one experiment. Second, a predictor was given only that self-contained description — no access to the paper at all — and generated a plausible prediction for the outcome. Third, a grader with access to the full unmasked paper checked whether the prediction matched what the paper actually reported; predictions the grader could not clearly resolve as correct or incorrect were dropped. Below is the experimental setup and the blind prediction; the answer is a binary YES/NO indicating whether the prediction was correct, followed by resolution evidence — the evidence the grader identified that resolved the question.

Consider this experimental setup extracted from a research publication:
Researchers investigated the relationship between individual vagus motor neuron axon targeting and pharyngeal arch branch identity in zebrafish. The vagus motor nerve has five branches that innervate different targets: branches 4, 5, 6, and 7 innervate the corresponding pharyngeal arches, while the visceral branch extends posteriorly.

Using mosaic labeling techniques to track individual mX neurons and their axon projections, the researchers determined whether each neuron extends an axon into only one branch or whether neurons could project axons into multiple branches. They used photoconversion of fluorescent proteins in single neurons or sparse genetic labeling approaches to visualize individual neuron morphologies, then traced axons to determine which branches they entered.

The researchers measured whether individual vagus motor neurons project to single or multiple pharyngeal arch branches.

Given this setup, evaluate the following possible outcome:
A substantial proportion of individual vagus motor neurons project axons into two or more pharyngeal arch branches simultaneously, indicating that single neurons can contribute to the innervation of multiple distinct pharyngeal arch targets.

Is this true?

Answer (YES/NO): NO